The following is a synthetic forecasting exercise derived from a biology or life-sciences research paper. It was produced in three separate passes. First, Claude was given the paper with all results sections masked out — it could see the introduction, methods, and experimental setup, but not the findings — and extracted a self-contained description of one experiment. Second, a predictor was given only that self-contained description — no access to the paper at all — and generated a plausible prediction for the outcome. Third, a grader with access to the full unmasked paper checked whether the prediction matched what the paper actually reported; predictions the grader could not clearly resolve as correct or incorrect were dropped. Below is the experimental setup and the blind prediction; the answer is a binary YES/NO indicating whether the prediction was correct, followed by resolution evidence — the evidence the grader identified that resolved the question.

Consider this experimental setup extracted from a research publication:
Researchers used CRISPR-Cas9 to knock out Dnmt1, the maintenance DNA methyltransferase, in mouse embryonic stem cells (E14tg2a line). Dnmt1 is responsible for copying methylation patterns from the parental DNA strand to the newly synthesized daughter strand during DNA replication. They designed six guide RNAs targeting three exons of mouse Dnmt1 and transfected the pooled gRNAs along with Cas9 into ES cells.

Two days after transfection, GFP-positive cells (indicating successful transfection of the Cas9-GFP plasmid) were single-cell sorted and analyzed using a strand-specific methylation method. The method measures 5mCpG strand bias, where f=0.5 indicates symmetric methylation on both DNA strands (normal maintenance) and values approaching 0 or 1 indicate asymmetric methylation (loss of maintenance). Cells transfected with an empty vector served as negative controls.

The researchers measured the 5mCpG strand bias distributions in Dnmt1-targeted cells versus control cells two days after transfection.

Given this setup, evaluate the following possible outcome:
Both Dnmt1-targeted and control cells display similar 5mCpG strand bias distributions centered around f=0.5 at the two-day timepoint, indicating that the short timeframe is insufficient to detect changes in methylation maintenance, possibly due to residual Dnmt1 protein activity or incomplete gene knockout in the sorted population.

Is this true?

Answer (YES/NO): NO